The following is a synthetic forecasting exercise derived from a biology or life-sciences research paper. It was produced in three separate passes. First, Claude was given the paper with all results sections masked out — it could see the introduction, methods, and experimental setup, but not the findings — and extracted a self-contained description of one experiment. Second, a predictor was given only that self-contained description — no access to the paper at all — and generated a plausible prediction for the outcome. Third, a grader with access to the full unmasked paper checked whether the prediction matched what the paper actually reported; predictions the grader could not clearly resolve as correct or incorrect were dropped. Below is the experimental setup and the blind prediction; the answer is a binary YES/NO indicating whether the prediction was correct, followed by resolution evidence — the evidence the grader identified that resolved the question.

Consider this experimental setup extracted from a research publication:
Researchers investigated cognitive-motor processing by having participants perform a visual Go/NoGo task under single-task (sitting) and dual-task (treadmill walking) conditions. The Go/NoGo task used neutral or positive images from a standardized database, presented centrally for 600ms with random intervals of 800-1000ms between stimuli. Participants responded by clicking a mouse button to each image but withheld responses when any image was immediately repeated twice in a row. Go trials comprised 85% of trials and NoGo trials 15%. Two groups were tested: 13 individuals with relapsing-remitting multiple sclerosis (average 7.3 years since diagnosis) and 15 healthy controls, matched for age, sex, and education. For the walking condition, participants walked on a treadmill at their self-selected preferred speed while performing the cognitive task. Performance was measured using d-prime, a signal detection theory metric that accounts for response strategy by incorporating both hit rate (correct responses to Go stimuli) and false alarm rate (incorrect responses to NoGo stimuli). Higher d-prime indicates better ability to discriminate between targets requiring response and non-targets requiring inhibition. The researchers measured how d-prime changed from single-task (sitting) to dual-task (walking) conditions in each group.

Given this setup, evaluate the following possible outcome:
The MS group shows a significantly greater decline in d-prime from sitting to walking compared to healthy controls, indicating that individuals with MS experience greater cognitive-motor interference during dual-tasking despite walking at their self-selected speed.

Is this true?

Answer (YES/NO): NO